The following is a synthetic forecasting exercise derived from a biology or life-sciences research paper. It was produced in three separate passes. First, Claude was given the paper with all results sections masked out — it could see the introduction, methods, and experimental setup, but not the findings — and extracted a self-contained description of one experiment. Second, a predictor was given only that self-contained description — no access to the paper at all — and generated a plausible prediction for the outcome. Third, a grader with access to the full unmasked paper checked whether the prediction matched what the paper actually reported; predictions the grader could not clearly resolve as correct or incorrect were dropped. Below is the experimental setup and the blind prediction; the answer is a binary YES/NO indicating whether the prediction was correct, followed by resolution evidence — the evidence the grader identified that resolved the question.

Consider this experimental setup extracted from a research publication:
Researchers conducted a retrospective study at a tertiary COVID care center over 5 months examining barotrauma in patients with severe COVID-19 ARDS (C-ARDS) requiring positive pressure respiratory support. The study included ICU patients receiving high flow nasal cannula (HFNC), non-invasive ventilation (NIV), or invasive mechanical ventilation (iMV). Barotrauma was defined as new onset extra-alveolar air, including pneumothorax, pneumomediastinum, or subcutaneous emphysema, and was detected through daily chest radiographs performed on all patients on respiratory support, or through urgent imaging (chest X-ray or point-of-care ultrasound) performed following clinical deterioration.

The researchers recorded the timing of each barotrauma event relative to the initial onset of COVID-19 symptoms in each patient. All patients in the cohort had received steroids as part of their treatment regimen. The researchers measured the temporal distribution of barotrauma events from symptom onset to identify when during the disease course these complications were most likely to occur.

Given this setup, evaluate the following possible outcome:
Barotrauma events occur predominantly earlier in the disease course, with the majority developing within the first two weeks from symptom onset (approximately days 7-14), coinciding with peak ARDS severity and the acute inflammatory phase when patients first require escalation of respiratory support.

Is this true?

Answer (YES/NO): NO